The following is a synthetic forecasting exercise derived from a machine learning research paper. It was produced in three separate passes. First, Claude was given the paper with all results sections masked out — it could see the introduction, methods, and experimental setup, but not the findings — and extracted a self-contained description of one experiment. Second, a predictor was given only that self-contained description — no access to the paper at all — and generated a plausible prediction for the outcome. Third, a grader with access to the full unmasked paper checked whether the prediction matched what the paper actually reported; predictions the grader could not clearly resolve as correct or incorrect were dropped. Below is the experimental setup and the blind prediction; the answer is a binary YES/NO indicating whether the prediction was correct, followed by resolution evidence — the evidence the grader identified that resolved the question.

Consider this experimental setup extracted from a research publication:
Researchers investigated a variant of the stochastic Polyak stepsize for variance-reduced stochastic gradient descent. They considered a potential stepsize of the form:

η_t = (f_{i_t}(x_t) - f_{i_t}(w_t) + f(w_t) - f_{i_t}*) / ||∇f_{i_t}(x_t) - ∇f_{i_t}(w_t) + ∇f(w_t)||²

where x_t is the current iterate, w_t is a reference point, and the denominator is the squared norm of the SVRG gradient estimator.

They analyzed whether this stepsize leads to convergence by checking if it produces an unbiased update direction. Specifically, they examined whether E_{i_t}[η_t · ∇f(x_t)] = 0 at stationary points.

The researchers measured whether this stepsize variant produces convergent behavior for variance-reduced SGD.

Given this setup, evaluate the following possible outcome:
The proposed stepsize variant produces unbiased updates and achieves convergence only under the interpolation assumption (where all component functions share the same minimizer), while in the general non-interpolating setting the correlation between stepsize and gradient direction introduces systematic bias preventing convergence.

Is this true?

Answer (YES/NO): NO